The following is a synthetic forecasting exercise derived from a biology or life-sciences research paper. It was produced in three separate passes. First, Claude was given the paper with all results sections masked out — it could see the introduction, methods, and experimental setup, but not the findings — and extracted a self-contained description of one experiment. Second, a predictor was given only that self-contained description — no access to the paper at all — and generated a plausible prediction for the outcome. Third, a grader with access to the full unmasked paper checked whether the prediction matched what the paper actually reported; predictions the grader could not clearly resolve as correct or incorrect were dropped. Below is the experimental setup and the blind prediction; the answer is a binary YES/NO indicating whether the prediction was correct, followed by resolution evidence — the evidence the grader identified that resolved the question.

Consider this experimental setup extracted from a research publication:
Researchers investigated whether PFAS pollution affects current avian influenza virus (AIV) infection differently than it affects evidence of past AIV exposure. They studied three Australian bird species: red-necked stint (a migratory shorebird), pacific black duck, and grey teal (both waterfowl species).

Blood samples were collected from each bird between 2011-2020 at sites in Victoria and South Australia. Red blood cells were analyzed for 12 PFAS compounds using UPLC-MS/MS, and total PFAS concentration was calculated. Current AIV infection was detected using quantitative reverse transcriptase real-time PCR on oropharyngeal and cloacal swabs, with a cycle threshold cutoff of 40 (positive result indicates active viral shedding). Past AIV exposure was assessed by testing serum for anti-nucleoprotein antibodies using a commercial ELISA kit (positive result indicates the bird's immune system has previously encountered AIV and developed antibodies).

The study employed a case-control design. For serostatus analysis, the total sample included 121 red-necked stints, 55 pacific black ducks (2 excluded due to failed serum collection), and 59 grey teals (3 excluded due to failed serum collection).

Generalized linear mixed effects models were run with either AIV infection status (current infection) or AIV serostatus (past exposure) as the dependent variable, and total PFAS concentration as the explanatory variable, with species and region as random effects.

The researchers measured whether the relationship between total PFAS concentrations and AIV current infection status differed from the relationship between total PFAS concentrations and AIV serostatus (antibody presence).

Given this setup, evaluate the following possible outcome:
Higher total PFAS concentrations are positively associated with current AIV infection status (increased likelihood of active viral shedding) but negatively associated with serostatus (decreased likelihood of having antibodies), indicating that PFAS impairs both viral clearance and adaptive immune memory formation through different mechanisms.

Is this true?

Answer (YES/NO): NO